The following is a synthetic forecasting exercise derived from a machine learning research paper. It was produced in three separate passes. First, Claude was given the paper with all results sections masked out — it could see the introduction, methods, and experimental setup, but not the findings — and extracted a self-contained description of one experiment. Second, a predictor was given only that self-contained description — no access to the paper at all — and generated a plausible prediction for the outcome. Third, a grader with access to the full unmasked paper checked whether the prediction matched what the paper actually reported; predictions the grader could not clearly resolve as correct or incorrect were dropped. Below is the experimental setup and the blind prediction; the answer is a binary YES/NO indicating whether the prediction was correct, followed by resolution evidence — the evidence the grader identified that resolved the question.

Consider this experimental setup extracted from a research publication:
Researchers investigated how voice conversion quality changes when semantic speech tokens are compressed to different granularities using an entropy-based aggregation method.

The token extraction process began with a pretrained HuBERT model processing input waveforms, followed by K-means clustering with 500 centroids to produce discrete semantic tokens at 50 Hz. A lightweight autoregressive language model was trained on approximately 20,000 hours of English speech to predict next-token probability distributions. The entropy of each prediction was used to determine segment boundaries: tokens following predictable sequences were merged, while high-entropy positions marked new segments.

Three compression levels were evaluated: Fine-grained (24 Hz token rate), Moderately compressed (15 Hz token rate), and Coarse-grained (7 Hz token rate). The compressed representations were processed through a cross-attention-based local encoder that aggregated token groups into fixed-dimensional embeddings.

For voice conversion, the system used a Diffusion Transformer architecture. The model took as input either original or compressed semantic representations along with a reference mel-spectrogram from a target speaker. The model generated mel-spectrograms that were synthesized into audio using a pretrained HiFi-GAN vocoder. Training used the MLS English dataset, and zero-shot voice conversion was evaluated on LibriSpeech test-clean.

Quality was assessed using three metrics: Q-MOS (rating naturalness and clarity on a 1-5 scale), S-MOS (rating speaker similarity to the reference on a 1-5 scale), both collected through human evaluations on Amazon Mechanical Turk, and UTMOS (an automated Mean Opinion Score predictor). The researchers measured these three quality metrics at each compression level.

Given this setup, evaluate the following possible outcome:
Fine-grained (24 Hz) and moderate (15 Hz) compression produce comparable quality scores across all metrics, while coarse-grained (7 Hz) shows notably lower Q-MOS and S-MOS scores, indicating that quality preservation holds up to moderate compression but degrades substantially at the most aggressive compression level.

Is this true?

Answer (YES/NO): NO